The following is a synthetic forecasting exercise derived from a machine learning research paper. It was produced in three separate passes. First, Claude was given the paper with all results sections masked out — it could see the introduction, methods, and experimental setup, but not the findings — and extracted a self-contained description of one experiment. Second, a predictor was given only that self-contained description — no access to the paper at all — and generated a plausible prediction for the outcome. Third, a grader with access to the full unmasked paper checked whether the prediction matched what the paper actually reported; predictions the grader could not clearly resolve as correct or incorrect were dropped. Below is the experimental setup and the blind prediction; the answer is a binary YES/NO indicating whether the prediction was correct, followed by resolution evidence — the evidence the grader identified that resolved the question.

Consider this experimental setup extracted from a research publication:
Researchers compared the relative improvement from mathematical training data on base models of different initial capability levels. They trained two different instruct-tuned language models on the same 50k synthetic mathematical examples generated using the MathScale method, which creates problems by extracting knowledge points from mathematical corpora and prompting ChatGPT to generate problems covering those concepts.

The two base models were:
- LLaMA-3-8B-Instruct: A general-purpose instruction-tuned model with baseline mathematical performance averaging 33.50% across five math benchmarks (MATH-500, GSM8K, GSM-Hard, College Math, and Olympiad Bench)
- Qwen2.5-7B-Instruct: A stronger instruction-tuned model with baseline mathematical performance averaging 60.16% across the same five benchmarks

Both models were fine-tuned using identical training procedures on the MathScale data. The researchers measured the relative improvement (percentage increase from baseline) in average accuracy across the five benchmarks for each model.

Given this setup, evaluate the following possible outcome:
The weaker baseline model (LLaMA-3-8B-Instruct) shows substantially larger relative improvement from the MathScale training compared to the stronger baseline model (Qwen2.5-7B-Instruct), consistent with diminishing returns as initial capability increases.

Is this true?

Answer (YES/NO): YES